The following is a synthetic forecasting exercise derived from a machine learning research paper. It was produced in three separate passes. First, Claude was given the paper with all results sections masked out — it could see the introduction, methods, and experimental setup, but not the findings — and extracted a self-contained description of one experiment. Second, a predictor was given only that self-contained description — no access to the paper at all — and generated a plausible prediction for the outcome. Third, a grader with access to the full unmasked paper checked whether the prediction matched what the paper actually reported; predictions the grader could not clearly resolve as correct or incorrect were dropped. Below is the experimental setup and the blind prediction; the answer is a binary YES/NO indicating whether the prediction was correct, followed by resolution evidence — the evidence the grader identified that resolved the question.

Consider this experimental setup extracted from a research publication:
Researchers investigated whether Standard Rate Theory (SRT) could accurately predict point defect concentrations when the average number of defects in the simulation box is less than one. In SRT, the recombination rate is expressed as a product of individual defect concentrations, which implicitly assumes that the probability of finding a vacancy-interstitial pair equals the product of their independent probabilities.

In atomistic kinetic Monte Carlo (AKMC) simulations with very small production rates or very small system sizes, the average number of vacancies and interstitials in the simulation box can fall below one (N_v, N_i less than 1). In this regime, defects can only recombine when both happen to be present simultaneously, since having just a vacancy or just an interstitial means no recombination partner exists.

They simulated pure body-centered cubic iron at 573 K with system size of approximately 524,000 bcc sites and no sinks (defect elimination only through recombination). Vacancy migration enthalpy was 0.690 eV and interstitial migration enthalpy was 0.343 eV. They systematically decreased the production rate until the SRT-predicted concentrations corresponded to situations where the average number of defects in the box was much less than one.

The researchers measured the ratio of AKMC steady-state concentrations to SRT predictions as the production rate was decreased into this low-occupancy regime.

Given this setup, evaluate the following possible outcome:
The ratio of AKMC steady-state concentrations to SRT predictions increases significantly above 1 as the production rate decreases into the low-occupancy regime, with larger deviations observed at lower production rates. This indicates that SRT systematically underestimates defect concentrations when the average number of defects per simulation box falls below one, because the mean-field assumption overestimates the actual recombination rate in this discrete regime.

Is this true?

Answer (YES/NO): NO